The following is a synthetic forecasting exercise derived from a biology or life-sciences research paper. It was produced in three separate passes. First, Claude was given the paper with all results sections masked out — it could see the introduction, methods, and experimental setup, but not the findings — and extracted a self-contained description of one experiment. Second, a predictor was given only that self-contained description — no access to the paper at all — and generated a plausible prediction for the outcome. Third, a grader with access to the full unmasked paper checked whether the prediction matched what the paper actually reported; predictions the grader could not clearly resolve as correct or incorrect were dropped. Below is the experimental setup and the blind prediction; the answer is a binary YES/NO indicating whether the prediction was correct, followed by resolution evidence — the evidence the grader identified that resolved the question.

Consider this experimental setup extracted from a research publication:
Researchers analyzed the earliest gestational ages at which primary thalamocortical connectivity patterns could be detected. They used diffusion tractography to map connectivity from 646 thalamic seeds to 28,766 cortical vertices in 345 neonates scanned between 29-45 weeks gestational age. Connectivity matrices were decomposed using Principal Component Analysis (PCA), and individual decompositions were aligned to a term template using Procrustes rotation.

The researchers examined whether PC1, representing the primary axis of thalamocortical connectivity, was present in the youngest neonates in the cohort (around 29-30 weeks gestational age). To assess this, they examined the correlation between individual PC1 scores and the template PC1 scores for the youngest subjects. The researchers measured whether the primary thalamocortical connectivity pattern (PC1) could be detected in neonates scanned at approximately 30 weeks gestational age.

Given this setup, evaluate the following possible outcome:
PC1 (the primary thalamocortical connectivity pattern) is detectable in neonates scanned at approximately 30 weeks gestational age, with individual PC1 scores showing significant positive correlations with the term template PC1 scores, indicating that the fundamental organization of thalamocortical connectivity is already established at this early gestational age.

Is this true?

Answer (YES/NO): YES